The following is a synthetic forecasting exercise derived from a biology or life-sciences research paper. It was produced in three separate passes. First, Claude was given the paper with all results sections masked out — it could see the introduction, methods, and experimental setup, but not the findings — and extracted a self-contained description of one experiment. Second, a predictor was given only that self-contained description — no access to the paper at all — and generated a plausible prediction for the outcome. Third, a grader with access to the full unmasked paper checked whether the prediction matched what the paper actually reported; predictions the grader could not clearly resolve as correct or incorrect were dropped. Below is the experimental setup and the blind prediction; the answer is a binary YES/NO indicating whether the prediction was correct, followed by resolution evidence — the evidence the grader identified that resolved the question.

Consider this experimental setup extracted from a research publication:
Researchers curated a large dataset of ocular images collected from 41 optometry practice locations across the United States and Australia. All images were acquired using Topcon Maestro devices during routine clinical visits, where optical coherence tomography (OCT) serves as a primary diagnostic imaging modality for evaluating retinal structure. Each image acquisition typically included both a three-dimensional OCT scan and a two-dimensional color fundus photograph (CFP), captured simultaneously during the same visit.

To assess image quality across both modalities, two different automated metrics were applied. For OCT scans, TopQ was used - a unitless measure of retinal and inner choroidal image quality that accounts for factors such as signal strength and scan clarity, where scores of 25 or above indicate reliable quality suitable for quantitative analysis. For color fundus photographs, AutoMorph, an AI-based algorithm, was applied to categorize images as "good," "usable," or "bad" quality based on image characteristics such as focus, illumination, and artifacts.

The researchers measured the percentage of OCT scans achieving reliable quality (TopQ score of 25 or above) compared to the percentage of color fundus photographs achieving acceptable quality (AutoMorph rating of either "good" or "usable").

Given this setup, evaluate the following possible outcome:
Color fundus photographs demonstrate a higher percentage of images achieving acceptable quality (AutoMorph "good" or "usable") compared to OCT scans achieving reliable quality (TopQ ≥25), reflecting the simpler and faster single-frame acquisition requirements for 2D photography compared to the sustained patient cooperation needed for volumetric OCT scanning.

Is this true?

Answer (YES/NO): NO